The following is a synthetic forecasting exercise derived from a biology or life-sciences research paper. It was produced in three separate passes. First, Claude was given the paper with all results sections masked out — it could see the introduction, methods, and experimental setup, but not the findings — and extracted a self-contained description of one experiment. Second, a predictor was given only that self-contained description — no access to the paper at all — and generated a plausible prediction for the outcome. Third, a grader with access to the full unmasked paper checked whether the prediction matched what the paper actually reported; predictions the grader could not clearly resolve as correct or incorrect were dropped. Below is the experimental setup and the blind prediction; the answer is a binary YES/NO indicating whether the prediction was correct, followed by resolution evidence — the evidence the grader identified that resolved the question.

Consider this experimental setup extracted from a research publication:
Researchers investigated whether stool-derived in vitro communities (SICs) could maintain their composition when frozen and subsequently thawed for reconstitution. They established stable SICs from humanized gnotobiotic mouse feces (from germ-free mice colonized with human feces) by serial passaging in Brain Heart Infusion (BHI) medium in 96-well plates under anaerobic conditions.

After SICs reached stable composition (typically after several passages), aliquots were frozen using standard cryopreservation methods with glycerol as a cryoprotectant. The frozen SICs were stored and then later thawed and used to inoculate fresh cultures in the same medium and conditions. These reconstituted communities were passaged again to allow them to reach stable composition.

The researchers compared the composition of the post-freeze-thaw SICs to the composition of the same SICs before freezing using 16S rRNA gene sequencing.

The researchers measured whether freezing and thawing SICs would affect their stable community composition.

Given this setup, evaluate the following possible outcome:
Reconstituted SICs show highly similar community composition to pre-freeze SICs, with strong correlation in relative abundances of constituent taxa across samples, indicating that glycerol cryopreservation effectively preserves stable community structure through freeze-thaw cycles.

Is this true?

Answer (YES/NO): YES